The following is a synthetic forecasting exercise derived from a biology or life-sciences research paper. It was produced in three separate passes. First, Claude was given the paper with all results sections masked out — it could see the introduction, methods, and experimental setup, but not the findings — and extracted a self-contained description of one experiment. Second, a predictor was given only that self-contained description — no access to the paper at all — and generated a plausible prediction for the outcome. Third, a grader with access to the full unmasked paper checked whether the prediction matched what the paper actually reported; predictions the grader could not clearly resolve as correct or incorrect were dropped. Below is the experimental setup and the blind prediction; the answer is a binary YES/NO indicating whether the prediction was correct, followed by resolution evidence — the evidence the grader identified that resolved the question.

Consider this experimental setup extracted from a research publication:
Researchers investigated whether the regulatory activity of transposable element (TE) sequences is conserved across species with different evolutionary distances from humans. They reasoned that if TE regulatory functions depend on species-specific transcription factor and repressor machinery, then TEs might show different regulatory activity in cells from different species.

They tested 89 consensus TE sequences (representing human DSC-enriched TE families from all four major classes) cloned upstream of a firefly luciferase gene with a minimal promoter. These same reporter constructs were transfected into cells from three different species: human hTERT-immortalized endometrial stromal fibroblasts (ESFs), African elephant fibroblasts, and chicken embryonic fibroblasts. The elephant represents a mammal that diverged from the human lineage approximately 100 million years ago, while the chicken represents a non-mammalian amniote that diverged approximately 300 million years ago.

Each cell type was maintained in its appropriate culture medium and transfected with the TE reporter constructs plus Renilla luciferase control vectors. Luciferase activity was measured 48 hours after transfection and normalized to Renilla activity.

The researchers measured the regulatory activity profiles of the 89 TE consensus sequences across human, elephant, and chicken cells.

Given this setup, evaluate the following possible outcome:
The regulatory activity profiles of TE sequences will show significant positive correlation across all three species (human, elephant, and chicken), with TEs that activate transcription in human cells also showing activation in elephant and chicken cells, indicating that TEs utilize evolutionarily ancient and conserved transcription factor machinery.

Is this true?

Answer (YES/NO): NO